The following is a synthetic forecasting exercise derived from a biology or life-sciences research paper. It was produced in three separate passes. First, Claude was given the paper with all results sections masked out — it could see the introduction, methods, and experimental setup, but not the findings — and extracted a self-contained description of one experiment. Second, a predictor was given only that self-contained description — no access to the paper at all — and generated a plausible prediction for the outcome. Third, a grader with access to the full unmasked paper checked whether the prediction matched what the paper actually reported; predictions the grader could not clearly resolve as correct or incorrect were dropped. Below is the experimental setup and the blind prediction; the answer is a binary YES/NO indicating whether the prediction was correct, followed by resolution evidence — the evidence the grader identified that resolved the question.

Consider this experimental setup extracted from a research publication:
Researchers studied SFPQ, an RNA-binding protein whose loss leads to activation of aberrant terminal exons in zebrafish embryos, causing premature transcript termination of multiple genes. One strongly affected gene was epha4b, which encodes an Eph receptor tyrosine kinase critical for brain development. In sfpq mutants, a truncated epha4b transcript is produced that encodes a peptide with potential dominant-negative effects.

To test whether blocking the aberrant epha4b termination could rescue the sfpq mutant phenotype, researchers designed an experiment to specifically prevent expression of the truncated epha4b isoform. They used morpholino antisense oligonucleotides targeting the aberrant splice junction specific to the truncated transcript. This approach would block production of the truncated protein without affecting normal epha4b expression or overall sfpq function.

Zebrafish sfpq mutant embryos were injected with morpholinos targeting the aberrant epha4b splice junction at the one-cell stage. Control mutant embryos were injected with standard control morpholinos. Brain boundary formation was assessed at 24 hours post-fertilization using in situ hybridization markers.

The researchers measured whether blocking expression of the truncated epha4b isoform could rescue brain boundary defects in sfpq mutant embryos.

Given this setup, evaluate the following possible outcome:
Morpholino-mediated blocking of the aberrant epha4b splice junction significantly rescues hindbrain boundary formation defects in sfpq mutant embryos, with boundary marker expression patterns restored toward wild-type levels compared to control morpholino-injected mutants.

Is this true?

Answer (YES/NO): YES